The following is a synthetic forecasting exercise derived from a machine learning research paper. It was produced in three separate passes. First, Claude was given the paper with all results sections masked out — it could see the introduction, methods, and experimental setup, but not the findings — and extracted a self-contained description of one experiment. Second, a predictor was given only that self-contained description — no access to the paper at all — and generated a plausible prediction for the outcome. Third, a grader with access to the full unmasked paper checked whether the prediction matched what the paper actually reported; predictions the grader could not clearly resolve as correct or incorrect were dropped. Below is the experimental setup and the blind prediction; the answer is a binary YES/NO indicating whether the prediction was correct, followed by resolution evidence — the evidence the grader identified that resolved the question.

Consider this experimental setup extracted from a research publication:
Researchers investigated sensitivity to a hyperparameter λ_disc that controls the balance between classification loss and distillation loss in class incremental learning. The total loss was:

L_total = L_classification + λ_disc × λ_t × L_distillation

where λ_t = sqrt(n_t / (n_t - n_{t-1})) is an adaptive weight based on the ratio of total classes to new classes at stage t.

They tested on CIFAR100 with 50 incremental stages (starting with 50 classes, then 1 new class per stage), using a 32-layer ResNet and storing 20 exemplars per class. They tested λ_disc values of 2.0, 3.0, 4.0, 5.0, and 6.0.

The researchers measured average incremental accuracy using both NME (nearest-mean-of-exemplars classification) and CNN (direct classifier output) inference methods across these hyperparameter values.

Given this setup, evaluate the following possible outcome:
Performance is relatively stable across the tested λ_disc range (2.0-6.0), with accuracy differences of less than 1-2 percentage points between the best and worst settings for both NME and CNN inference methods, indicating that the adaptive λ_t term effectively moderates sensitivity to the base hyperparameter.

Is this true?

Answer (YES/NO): NO